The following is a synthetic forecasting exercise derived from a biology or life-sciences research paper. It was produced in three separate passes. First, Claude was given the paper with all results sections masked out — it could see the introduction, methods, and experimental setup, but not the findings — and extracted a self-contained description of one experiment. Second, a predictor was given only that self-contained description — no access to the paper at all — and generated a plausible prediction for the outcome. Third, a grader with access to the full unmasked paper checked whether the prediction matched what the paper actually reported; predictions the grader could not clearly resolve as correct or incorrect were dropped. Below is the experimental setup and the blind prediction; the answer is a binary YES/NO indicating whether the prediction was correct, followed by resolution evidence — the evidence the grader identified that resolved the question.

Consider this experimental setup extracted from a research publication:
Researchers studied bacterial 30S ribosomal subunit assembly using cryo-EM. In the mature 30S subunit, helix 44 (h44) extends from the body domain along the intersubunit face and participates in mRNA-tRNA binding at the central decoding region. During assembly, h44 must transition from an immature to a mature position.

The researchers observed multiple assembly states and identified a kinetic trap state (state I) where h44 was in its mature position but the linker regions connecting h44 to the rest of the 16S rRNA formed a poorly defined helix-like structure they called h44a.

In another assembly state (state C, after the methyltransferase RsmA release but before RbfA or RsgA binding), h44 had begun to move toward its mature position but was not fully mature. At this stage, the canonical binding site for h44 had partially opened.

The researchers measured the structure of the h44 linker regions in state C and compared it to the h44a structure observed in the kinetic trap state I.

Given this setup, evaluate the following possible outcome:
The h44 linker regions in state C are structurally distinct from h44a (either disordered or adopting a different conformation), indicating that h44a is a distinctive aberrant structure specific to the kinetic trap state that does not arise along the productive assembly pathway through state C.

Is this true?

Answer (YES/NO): NO